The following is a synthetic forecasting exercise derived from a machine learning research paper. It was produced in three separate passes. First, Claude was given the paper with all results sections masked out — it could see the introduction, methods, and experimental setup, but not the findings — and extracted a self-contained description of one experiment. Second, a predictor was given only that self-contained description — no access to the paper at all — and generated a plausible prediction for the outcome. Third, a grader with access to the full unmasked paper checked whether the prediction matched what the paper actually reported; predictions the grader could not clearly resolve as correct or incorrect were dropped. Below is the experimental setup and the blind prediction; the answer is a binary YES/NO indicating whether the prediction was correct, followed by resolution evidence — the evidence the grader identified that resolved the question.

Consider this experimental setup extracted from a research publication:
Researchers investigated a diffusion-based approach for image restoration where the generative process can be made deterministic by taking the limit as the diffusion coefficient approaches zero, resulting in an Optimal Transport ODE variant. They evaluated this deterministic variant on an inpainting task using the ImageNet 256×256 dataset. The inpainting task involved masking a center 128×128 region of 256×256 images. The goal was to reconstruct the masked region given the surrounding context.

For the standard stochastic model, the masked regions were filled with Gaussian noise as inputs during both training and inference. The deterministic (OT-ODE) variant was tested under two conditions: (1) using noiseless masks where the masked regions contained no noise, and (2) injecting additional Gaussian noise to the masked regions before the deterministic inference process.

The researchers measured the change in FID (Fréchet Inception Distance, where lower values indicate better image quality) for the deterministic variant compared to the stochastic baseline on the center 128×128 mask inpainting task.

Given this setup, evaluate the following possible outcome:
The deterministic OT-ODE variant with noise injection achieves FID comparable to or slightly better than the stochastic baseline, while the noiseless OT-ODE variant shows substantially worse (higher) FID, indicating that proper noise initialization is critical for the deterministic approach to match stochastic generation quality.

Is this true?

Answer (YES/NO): YES